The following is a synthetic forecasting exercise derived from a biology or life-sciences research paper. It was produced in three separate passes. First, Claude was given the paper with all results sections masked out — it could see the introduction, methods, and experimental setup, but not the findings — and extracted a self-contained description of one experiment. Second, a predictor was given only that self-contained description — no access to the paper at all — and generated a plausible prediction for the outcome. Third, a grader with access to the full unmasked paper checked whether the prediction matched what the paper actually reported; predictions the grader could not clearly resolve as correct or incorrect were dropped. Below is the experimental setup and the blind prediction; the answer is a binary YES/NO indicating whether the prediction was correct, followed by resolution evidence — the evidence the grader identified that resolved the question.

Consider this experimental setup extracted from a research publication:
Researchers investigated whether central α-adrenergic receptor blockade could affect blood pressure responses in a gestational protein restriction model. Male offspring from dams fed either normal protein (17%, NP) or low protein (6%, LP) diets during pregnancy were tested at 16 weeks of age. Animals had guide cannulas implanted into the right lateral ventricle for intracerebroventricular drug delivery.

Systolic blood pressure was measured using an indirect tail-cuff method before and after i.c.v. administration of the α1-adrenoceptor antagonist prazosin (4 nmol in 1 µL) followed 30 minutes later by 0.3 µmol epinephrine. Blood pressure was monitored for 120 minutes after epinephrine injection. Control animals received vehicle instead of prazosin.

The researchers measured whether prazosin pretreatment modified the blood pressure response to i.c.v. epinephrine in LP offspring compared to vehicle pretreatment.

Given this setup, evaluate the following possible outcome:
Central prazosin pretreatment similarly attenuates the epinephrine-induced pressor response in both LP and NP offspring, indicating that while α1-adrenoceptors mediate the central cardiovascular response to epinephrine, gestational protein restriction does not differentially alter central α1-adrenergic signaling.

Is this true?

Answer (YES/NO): NO